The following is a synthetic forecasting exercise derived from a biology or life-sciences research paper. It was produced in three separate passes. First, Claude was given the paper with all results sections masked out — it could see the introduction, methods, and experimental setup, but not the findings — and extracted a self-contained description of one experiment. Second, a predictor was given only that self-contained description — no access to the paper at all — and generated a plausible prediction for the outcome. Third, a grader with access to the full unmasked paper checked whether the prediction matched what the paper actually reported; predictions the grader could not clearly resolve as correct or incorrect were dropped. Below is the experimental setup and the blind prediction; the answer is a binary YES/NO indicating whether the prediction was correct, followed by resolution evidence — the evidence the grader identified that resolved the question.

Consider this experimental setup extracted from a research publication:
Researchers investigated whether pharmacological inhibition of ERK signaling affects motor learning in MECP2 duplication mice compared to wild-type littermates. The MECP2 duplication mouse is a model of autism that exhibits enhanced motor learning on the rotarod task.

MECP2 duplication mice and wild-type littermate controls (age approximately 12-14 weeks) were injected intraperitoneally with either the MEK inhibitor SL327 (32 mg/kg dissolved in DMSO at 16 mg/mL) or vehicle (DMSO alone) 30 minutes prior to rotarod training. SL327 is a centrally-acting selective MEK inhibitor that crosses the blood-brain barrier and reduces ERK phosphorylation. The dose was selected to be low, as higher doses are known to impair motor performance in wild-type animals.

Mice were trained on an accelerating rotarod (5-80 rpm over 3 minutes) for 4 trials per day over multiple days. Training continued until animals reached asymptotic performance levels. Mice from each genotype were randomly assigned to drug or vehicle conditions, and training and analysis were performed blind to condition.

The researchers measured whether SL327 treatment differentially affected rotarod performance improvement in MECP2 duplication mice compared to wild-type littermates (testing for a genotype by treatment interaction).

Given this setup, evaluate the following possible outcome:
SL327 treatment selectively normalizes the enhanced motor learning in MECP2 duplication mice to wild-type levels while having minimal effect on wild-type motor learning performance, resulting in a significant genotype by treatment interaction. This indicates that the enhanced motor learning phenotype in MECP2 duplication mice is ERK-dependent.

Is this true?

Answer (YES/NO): YES